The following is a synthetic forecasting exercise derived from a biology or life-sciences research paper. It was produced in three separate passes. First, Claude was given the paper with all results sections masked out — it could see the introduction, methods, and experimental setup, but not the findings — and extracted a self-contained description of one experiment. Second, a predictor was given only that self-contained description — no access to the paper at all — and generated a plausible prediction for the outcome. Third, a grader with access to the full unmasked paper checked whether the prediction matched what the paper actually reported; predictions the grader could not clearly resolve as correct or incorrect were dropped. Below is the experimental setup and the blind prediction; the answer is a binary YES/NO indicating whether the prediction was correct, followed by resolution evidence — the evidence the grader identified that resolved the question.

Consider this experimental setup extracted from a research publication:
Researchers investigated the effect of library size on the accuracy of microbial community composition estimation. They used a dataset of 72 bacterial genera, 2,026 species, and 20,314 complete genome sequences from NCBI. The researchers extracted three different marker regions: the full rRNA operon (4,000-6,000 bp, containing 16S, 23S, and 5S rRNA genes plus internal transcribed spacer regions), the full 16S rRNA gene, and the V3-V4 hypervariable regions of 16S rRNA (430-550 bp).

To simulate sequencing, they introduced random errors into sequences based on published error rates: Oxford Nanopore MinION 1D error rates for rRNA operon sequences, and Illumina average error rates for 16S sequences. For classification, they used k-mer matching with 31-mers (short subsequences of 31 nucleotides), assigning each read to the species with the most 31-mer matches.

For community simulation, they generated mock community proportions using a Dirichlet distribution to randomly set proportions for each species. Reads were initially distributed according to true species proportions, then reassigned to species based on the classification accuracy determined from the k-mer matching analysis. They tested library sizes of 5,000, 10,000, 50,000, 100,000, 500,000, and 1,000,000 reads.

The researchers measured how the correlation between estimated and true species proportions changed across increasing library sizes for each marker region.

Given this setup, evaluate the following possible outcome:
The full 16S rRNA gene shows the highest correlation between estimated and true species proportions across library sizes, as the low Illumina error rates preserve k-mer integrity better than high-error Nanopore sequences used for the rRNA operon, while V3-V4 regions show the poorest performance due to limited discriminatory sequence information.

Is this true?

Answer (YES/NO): NO